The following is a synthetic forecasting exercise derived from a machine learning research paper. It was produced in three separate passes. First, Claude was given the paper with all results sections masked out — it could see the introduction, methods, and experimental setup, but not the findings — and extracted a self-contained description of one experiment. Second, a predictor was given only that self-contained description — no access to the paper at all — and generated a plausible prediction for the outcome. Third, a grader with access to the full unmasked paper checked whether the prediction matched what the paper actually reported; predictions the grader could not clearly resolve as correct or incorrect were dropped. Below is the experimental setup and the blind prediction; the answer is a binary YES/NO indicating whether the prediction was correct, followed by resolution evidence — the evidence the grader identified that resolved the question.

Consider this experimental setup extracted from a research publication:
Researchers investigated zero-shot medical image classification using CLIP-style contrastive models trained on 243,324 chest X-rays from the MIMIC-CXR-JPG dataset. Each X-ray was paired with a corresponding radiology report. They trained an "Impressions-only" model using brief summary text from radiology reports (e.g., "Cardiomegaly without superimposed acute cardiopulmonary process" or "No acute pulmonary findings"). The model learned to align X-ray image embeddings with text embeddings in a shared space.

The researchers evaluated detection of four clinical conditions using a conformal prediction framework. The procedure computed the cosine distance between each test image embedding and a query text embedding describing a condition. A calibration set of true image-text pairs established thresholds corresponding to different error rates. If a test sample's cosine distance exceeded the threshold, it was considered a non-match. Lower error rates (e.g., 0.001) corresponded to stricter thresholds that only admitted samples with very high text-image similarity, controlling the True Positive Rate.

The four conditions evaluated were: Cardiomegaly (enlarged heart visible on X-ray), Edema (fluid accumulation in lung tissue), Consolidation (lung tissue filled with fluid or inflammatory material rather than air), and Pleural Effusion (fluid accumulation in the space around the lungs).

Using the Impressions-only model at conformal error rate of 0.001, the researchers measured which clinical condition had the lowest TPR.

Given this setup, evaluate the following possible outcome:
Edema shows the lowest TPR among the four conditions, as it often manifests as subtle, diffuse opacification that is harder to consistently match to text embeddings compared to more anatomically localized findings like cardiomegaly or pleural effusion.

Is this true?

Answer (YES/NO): NO